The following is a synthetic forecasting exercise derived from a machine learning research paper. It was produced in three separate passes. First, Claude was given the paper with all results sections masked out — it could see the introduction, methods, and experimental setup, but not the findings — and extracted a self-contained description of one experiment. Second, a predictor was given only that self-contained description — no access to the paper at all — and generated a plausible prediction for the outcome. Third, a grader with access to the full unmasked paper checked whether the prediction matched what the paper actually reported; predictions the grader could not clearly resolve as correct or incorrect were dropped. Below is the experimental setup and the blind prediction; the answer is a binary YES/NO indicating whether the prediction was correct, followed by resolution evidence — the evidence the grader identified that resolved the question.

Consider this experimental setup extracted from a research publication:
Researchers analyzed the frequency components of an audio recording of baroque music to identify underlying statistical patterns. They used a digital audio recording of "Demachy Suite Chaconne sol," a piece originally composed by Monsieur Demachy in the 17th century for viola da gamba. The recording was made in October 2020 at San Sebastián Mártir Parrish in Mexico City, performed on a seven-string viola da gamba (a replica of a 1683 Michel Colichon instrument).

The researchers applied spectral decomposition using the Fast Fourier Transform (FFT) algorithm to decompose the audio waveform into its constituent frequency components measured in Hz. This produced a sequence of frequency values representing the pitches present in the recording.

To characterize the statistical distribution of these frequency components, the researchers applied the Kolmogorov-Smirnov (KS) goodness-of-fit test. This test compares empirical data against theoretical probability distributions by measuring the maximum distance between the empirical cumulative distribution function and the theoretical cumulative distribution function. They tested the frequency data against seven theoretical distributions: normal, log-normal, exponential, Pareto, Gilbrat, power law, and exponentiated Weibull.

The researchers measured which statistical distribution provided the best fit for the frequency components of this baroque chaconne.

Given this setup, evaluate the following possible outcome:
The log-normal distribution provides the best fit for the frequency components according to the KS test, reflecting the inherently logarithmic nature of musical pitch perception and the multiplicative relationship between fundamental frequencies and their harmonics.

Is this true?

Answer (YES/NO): NO